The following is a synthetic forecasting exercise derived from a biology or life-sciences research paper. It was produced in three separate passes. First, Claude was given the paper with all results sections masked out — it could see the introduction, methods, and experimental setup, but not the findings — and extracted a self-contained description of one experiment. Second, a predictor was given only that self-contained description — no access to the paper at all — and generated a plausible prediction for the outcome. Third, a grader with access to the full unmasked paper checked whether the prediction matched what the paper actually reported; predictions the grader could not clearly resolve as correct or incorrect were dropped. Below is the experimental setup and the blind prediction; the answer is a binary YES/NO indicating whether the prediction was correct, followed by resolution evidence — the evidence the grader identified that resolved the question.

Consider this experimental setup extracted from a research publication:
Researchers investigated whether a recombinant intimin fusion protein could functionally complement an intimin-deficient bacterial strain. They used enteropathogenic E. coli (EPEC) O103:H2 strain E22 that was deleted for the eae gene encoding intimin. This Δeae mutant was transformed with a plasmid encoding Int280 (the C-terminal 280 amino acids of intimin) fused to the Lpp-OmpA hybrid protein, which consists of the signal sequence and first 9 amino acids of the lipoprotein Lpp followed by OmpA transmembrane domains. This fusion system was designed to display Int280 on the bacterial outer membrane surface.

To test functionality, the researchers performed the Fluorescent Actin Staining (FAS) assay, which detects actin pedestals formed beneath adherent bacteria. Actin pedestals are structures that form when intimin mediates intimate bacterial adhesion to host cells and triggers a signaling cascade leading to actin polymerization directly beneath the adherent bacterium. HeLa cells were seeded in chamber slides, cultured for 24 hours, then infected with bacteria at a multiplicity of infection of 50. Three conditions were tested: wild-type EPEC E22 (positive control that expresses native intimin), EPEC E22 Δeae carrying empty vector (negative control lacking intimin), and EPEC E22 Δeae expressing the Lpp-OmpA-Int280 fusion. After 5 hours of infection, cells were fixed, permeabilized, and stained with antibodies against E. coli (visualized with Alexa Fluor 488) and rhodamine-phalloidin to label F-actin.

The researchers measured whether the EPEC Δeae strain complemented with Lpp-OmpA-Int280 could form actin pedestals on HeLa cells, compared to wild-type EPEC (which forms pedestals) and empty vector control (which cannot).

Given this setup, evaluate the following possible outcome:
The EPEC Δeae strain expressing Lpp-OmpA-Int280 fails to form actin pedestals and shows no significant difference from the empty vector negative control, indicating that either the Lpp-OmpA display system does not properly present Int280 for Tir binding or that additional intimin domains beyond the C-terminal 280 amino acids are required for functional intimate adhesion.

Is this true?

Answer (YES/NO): NO